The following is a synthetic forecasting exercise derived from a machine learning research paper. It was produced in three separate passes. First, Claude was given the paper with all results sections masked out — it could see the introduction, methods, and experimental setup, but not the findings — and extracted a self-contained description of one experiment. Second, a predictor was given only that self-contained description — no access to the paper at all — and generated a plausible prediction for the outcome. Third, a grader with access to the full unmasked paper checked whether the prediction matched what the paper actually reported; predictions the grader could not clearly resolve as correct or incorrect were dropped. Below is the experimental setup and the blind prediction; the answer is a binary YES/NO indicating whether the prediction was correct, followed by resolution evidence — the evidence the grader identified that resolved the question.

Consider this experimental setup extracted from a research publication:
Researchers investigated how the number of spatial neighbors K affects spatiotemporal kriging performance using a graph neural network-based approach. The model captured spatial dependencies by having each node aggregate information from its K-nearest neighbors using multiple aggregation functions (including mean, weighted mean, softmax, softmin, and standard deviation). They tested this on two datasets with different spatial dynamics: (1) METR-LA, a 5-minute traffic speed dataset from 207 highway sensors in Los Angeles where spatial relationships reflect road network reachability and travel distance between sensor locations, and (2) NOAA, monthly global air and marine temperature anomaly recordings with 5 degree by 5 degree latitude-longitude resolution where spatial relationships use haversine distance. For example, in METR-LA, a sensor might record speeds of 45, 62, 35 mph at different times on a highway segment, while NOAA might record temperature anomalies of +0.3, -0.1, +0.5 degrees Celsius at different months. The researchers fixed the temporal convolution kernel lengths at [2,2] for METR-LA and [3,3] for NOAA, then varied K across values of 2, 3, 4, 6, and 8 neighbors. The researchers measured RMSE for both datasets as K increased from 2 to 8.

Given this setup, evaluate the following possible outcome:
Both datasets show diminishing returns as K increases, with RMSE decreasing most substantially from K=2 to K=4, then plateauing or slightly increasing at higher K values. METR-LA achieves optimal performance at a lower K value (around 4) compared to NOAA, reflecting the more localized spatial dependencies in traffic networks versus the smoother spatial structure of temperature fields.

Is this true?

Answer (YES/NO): NO